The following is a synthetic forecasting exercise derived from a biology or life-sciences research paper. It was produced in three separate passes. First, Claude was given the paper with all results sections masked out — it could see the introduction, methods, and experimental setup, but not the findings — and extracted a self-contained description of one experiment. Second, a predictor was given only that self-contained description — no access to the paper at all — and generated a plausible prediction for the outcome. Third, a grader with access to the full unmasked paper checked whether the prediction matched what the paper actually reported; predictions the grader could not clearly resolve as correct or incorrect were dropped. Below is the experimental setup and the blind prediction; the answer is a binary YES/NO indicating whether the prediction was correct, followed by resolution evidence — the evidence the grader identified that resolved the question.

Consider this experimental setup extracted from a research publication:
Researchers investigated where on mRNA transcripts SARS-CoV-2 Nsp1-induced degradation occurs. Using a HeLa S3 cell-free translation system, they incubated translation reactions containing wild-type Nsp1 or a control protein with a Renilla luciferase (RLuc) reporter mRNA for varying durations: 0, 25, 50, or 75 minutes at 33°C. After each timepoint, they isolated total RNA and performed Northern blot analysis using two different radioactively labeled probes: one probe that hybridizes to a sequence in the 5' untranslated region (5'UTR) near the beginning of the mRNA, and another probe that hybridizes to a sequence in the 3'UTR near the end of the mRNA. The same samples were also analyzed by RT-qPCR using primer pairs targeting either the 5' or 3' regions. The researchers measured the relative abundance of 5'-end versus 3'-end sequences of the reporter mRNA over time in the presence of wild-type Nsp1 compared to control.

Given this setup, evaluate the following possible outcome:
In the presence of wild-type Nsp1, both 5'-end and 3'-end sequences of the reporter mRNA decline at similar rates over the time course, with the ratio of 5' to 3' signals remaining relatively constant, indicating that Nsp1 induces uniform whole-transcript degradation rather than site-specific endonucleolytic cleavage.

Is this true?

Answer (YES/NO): NO